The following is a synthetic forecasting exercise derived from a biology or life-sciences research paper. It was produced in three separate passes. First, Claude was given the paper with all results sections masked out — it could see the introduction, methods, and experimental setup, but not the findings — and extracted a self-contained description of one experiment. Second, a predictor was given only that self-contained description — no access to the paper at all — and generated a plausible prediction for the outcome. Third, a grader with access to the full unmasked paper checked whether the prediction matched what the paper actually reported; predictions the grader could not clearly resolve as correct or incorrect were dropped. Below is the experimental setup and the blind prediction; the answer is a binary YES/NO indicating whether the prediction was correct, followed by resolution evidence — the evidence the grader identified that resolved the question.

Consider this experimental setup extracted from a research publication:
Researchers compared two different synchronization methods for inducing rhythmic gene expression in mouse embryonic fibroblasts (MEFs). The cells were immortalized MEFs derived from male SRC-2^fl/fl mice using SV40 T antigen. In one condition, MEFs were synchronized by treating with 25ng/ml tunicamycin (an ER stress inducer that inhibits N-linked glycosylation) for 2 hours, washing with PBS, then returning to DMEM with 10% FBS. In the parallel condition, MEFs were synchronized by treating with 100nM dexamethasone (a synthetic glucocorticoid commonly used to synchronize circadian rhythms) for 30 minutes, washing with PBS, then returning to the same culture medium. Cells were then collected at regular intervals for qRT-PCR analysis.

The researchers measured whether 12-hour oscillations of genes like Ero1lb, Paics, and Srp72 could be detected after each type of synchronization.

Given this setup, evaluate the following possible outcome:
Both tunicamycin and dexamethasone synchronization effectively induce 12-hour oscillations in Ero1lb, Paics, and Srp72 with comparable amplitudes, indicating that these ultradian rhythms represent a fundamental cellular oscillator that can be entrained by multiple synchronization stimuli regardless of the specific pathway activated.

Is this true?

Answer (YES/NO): NO